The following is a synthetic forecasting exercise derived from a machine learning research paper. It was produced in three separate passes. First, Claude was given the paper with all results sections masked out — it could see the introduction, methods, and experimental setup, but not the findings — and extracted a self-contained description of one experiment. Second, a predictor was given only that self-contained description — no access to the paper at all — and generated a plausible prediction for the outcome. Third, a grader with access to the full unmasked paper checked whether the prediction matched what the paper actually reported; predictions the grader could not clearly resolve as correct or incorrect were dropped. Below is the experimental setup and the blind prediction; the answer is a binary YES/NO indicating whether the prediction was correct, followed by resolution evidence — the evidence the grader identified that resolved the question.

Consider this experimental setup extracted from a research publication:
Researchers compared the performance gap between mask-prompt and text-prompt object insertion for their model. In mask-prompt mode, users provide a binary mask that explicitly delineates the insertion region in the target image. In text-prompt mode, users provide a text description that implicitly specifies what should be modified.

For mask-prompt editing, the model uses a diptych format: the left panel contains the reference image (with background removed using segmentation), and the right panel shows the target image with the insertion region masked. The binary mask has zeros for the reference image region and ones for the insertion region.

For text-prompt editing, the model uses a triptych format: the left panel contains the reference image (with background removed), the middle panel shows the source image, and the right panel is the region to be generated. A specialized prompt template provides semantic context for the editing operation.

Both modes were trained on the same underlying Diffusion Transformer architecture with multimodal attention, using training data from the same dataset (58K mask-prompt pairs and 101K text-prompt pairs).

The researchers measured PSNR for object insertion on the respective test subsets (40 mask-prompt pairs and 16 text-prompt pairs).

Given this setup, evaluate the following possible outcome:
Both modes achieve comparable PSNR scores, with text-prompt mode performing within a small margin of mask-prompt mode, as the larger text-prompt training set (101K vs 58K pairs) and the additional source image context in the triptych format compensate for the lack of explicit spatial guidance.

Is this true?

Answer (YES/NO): NO